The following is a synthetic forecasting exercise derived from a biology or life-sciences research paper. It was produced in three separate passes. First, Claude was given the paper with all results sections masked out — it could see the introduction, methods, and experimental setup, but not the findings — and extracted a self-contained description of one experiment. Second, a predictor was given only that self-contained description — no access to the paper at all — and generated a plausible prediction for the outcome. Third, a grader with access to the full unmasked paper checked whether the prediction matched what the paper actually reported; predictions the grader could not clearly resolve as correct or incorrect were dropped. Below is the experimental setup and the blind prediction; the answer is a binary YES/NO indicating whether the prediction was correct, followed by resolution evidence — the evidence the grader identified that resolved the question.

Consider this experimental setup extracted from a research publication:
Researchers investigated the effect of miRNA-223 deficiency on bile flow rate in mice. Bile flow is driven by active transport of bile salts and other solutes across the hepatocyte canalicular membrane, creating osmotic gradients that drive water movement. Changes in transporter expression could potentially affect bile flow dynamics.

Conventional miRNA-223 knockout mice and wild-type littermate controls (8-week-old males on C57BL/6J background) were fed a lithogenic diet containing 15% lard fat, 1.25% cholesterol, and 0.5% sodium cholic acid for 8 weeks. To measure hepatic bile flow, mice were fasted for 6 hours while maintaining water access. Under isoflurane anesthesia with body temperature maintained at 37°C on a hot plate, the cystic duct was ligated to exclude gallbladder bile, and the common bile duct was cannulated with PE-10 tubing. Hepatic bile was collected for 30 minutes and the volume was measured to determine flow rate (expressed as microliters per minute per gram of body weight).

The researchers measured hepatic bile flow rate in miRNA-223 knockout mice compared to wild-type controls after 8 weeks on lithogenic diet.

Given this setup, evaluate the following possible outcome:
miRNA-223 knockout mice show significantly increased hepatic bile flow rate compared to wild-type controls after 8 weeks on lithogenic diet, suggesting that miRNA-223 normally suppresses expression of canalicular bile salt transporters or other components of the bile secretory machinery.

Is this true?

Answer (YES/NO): NO